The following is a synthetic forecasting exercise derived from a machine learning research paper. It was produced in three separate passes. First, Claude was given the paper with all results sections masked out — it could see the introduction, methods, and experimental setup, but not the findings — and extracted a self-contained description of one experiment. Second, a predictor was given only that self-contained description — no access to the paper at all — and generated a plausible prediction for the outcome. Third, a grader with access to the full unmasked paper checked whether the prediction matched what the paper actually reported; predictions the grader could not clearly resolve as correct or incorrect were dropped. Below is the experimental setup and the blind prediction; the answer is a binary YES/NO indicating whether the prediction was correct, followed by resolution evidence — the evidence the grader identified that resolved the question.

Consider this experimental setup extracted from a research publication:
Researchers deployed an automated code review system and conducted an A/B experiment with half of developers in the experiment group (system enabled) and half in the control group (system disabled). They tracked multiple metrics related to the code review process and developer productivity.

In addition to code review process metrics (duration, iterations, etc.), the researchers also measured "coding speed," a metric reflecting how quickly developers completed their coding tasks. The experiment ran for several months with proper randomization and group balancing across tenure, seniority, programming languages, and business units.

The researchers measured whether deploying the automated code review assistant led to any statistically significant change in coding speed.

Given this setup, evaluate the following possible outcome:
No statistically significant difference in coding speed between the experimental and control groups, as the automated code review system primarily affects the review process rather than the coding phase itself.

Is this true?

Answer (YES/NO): NO